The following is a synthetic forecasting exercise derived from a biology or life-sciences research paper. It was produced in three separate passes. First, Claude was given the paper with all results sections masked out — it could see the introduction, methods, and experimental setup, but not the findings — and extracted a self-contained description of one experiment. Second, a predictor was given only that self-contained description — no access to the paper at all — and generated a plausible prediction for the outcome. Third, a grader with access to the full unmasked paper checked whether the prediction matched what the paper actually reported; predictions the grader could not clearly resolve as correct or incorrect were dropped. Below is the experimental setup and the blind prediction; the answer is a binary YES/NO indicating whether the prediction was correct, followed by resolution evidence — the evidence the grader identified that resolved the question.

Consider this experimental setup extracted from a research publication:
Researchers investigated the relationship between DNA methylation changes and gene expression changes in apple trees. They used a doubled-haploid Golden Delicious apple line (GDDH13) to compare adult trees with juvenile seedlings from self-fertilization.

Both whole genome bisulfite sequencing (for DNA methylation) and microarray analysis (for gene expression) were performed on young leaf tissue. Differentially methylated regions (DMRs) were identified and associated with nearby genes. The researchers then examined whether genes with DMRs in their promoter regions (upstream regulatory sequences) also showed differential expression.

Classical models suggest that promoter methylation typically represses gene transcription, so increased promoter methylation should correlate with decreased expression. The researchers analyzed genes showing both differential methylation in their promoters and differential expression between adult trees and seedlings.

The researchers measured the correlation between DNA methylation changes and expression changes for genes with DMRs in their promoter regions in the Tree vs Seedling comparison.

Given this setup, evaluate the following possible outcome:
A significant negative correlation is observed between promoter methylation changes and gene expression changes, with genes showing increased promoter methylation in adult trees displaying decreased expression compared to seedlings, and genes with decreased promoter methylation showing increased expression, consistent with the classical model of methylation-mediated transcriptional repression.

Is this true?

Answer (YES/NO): YES